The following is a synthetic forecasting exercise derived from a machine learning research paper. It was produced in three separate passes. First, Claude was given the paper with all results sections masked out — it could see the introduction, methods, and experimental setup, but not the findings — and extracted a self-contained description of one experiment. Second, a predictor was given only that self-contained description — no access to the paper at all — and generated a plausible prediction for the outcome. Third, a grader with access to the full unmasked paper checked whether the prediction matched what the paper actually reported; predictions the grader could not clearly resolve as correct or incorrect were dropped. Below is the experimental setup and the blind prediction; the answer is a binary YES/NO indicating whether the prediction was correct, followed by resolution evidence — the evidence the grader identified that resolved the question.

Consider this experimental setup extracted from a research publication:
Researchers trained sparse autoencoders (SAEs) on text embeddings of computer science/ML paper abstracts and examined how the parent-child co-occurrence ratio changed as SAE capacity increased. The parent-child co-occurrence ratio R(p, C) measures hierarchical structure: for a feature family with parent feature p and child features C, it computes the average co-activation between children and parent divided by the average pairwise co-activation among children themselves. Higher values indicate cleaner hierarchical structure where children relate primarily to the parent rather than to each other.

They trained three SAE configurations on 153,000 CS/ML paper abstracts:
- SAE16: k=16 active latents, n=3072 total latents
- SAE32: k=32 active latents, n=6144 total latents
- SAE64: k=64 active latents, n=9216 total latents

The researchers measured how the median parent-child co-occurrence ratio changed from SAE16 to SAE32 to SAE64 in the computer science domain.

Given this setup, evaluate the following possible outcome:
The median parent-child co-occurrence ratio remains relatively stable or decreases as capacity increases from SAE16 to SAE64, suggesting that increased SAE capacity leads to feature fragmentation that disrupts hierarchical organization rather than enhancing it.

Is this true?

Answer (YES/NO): NO